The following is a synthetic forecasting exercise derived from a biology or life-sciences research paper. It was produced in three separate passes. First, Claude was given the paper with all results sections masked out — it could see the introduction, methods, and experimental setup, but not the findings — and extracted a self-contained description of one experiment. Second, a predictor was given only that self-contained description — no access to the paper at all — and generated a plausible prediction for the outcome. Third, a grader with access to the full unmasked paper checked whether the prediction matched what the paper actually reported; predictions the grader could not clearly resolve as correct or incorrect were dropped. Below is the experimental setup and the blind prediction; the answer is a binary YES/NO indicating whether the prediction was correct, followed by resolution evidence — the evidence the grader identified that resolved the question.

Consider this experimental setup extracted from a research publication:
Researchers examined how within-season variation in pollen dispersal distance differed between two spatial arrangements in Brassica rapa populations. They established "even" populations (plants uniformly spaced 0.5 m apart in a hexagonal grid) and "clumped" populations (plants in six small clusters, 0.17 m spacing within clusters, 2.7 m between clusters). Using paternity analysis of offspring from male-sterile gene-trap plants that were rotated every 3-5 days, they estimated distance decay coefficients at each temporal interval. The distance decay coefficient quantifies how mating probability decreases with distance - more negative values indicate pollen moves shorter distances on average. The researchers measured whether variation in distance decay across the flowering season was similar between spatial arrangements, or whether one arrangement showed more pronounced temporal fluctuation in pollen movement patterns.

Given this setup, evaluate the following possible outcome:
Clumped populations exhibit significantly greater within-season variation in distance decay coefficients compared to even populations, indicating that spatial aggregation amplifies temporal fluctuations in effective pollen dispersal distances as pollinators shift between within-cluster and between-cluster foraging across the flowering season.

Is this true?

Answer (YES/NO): NO